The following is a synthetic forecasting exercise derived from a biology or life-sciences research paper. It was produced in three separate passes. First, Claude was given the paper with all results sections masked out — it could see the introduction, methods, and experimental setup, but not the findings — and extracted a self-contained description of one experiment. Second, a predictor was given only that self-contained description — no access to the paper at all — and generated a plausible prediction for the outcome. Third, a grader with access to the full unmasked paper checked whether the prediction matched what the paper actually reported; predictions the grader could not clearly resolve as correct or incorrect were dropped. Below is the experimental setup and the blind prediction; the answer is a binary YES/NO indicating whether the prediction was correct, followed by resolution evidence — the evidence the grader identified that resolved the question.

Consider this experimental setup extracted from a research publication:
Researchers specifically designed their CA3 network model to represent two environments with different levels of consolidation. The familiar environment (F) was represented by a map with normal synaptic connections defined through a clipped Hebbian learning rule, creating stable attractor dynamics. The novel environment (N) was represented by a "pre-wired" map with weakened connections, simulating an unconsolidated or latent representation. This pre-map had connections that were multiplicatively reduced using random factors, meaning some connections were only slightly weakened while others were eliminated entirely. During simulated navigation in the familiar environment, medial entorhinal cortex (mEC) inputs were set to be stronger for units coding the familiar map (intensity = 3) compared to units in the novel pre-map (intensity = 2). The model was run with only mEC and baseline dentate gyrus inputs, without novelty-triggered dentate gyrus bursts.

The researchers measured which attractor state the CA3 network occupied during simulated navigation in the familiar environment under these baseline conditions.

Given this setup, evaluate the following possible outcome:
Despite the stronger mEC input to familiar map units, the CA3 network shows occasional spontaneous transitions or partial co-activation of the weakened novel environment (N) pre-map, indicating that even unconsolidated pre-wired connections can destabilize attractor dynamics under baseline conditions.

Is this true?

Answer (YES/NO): NO